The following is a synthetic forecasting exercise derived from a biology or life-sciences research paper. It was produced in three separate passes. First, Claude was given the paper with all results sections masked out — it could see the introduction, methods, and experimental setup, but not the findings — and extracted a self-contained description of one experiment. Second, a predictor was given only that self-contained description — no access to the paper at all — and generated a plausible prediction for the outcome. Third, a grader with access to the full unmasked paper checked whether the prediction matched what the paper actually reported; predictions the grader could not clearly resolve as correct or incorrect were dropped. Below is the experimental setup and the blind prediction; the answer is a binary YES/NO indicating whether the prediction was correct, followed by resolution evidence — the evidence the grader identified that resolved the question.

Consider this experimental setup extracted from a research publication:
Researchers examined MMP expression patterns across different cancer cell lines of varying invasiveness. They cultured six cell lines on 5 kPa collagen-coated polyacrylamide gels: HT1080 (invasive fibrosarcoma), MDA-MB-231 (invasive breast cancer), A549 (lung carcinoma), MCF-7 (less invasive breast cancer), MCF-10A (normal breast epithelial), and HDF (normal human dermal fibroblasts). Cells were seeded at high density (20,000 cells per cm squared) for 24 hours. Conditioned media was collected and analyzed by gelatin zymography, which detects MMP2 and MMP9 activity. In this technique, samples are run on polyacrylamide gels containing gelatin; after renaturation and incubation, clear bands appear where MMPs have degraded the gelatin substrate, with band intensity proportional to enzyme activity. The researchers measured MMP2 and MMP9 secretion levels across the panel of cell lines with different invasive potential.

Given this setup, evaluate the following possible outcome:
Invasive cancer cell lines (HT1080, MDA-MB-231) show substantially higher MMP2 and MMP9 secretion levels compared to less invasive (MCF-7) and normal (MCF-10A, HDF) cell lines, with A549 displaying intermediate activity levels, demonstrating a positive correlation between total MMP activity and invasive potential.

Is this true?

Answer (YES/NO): NO